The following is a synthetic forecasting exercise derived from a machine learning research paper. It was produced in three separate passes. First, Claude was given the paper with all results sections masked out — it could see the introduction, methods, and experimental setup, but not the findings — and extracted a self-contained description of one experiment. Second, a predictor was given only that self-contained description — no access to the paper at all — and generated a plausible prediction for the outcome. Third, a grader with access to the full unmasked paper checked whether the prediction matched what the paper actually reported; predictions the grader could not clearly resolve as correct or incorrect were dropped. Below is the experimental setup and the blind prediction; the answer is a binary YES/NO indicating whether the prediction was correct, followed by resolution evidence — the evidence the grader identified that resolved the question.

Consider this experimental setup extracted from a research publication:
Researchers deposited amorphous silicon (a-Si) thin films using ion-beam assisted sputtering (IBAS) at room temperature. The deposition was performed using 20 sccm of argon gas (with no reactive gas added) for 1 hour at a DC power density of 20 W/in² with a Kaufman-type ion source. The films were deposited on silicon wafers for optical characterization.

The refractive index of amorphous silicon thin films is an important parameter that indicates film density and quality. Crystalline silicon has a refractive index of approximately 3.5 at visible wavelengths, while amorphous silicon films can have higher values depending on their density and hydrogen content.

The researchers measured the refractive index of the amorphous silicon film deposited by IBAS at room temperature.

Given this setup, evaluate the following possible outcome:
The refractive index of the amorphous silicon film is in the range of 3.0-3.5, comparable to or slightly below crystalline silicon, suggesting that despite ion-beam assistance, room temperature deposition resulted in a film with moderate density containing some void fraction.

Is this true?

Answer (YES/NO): NO